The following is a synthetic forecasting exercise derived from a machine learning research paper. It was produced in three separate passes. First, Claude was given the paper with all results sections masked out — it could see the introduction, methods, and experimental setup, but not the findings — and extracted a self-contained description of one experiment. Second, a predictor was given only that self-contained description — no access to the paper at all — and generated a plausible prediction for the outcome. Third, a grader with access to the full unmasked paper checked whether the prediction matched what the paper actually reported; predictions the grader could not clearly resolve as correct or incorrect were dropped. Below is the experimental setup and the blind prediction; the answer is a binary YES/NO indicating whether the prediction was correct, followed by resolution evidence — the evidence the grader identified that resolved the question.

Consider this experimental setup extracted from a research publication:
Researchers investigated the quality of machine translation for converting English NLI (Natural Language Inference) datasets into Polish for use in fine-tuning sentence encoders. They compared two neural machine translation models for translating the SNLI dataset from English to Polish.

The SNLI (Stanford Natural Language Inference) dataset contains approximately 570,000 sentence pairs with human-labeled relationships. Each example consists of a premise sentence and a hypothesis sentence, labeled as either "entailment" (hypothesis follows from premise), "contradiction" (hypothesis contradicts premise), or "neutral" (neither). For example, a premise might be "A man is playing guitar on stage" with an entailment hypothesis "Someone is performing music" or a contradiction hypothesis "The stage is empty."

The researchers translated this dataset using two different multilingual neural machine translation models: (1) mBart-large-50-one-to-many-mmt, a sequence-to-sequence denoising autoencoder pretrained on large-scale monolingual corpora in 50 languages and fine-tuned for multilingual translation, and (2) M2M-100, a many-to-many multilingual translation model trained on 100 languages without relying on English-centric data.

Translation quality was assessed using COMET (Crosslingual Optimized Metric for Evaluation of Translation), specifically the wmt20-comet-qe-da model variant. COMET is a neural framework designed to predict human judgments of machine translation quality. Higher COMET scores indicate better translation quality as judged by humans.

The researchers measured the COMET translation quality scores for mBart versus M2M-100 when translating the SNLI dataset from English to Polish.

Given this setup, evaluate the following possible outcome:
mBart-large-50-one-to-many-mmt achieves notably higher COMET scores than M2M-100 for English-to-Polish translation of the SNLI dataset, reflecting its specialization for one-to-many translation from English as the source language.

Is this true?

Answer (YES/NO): YES